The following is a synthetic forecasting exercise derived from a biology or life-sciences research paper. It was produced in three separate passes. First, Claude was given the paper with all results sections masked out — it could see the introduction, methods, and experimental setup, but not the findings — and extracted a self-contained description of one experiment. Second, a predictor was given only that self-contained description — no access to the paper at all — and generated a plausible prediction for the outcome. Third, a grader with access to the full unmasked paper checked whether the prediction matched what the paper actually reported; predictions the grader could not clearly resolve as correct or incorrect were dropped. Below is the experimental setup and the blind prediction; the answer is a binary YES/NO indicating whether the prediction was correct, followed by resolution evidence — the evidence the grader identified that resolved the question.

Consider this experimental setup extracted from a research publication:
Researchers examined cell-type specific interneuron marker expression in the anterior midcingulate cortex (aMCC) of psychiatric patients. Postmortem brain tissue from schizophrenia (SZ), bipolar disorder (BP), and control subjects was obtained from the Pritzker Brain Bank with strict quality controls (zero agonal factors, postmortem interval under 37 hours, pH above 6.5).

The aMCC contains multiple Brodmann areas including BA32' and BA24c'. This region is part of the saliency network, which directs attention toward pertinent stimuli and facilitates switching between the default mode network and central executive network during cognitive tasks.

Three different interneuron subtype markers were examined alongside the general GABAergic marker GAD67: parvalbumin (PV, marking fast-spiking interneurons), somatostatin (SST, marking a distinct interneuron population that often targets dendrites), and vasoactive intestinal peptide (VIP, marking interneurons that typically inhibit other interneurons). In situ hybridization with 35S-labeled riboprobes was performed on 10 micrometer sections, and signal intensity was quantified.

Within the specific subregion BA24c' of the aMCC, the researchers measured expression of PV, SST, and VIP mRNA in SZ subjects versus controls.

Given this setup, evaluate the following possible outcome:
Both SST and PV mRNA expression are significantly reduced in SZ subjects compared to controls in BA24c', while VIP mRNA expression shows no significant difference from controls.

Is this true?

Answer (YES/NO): NO